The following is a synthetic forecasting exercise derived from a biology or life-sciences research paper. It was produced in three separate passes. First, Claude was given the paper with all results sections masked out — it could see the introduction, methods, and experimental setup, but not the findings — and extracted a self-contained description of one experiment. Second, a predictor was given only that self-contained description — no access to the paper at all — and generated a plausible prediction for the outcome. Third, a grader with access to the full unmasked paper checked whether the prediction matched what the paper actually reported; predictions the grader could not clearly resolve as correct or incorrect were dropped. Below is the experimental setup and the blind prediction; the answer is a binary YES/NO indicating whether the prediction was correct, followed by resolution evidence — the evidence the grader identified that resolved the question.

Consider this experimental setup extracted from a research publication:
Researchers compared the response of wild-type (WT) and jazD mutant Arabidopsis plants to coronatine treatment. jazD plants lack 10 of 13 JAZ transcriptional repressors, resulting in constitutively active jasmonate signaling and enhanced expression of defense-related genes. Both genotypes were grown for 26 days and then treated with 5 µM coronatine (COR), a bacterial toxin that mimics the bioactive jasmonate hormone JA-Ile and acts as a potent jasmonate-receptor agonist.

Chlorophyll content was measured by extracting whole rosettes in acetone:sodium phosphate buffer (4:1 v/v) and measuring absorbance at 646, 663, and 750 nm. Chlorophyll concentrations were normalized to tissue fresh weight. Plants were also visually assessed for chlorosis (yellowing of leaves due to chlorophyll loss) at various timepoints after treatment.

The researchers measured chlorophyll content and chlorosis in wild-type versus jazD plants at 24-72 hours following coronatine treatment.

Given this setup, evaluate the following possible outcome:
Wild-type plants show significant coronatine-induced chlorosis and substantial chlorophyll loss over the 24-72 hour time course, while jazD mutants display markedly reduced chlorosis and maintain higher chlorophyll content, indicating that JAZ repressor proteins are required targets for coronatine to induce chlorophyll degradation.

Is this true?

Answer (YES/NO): NO